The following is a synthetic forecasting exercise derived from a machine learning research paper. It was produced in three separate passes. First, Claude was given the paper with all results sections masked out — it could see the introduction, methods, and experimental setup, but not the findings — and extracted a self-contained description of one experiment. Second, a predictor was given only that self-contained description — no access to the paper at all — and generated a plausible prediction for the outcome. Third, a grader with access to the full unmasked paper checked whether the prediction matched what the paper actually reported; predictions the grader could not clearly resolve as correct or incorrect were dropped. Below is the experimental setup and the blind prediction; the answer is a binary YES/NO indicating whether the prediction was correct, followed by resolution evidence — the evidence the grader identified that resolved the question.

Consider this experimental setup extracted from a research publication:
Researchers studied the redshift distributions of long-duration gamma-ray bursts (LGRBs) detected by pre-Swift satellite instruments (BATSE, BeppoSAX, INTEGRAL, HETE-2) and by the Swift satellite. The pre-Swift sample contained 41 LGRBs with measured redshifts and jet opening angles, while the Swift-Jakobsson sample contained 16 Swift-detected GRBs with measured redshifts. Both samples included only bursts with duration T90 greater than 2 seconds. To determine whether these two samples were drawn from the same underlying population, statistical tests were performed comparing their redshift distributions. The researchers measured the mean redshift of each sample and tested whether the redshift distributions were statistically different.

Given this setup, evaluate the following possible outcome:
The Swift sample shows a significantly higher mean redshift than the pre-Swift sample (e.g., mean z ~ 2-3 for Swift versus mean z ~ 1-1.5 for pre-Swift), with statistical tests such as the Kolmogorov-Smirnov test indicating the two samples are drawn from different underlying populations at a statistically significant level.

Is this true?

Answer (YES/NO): YES